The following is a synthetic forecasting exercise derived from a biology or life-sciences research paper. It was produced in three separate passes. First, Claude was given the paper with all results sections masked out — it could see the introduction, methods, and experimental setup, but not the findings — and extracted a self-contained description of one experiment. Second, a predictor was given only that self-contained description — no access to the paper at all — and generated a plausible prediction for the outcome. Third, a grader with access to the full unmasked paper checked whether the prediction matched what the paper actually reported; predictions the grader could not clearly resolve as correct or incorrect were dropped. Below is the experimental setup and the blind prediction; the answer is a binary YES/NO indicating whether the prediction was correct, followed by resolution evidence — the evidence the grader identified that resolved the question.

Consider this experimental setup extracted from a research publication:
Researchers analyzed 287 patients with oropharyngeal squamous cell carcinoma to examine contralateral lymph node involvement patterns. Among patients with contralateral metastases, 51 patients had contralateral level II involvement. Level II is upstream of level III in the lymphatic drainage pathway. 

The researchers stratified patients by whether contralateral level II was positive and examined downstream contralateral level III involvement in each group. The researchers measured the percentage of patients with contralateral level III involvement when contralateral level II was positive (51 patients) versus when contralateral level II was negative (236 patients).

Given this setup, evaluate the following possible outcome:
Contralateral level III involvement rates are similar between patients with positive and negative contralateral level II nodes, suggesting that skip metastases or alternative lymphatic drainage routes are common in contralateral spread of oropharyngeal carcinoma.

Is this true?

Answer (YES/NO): NO